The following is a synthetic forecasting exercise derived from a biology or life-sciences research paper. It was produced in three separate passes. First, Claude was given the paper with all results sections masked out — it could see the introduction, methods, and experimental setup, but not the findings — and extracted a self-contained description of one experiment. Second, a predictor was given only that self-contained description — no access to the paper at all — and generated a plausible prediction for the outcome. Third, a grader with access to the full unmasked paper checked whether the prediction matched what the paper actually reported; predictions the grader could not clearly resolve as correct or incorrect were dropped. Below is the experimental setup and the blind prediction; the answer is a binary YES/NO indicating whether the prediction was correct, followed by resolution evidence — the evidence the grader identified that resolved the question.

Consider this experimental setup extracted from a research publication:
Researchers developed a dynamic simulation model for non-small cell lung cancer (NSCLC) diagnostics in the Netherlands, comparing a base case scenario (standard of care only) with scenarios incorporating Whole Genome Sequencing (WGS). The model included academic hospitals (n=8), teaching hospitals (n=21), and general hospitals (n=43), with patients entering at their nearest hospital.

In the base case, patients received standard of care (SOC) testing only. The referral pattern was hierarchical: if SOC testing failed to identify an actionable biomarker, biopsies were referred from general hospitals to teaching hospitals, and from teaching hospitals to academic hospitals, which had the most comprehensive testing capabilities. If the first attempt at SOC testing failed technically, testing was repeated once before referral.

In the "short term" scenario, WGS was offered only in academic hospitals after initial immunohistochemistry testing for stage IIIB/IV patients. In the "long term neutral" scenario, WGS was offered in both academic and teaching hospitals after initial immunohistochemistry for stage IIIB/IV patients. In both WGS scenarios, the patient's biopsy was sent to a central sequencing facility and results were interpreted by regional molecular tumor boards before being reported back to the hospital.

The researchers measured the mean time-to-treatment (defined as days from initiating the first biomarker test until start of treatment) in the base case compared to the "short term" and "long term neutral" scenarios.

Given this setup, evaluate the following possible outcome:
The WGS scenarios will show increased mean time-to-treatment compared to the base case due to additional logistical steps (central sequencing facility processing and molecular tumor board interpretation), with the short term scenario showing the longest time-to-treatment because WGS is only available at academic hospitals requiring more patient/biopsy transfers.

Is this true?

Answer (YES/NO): NO